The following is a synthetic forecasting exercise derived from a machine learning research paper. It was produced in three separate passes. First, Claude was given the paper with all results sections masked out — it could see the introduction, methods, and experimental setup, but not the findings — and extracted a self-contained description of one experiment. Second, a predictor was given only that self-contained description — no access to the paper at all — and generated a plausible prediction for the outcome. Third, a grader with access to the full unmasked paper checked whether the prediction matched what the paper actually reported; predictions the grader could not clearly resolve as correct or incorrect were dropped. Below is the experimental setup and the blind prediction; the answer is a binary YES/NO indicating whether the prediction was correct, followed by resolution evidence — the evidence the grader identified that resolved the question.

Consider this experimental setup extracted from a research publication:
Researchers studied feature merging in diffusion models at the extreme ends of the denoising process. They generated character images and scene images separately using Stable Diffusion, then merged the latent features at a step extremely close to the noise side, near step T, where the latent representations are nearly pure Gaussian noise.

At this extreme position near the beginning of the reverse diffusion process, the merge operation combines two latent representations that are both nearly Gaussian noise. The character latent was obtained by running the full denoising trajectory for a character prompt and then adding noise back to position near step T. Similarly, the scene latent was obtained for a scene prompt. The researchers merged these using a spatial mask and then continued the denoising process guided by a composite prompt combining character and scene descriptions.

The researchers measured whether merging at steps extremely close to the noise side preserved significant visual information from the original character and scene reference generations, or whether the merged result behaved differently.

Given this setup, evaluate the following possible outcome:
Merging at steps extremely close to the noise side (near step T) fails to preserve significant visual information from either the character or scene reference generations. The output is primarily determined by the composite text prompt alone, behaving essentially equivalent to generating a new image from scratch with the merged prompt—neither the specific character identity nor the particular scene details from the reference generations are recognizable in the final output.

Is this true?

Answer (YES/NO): YES